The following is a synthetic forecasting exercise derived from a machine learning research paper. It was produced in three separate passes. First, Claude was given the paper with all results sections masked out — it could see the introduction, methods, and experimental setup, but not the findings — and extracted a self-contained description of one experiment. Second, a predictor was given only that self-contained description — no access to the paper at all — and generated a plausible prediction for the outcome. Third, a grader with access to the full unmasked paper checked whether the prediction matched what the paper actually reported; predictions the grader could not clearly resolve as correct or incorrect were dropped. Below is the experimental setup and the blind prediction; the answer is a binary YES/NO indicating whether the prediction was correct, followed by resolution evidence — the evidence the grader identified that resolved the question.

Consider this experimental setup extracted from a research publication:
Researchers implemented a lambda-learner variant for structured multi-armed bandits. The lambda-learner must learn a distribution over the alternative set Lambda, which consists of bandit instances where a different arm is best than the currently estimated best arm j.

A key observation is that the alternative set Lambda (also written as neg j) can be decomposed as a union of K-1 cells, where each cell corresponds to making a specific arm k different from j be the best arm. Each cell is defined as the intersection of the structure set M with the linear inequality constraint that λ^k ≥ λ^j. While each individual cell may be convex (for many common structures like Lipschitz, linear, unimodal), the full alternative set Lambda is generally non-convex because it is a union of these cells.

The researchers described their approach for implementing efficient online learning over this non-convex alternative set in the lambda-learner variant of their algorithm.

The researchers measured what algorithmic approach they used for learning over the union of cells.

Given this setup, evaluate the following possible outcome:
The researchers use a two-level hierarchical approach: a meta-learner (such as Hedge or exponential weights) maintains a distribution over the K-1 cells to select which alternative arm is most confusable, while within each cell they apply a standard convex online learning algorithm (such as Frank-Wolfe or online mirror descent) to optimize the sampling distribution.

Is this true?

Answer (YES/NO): YES